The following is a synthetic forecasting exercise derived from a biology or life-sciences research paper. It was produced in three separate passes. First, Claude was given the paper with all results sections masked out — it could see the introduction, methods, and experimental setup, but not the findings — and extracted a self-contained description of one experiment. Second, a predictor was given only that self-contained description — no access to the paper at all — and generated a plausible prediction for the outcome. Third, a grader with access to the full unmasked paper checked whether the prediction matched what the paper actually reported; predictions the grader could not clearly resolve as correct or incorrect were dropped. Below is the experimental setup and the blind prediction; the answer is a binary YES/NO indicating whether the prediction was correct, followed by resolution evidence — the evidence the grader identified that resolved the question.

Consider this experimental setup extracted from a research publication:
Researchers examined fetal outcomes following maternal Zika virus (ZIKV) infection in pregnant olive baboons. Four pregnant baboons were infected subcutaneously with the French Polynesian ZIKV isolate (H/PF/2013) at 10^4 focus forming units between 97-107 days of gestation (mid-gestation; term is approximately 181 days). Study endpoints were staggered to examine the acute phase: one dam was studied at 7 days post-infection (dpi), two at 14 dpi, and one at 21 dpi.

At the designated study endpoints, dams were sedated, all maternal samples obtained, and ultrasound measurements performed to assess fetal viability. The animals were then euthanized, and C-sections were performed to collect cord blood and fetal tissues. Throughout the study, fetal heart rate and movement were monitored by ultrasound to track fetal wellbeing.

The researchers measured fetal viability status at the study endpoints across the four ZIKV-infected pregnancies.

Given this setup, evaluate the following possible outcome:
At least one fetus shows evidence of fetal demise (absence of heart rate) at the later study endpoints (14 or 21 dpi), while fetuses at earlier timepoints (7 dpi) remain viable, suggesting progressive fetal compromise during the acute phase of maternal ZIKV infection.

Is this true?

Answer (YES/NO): YES